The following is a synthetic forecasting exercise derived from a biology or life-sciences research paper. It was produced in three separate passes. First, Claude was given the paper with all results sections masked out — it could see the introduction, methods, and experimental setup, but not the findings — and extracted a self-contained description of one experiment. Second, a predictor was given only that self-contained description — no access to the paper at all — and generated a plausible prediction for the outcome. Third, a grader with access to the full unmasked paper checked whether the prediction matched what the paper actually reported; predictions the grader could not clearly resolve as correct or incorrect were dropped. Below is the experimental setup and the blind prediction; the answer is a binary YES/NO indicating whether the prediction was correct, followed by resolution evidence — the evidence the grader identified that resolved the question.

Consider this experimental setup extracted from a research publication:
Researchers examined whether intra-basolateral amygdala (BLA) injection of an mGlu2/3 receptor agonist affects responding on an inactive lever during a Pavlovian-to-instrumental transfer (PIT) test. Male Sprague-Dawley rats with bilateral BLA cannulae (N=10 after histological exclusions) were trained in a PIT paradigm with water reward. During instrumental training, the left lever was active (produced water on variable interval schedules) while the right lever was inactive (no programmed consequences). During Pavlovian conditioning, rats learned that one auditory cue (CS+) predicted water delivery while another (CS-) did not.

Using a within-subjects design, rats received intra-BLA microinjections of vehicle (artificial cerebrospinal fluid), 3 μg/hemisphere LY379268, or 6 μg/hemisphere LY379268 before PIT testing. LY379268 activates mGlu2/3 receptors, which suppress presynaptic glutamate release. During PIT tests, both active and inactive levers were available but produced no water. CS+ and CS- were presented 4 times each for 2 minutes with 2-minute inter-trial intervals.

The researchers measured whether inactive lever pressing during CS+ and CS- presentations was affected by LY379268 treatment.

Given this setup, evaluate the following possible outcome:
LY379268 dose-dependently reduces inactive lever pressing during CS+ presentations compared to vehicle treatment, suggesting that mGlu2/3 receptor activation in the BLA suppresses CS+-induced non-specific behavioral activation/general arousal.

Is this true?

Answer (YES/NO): NO